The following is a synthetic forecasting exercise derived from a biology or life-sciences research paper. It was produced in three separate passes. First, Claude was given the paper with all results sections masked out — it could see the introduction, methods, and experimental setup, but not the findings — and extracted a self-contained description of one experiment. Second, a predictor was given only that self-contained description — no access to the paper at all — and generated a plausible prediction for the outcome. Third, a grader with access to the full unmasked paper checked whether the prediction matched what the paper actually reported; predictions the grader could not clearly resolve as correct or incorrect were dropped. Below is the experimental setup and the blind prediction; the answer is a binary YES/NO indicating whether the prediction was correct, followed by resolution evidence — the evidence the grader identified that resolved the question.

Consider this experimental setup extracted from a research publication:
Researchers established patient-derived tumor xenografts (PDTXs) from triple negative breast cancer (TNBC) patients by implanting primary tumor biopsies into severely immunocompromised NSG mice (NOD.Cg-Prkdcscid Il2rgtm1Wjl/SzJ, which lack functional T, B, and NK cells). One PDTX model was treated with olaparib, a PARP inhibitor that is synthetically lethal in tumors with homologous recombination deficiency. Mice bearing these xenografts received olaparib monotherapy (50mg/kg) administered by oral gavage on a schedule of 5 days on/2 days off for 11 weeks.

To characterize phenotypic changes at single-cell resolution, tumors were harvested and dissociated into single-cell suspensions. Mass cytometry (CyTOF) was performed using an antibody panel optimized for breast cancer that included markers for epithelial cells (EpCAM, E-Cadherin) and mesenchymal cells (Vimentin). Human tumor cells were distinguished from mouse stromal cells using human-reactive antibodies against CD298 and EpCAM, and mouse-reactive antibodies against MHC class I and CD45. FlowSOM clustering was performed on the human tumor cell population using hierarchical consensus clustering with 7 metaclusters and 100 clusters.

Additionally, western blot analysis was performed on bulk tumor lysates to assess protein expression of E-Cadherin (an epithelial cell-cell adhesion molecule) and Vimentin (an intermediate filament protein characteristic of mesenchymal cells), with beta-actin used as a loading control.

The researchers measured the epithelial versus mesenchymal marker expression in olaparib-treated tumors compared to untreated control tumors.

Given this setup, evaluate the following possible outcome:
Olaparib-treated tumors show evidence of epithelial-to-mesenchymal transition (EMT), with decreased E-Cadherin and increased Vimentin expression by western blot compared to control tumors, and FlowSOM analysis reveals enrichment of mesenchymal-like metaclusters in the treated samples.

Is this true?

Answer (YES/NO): YES